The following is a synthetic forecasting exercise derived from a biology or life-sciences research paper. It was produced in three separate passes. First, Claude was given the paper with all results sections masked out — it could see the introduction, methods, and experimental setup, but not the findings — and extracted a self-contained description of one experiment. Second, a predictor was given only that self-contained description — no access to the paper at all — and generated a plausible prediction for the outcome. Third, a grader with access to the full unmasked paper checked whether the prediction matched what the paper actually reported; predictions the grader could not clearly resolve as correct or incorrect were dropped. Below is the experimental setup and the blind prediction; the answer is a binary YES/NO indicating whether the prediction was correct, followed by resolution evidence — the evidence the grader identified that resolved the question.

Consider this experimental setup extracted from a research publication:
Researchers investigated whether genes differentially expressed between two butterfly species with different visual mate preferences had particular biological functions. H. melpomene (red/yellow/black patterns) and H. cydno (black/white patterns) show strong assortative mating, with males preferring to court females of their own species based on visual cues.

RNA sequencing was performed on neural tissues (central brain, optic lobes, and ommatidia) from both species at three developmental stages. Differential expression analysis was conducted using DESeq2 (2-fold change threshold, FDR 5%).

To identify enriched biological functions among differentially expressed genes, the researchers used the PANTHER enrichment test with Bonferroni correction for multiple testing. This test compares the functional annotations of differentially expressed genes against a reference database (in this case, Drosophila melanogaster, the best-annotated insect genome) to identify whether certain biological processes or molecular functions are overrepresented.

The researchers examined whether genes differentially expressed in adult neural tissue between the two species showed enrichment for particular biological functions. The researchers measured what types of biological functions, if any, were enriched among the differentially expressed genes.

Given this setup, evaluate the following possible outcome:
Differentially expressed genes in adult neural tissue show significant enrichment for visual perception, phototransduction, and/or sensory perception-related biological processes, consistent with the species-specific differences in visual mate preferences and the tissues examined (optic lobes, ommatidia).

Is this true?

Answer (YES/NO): NO